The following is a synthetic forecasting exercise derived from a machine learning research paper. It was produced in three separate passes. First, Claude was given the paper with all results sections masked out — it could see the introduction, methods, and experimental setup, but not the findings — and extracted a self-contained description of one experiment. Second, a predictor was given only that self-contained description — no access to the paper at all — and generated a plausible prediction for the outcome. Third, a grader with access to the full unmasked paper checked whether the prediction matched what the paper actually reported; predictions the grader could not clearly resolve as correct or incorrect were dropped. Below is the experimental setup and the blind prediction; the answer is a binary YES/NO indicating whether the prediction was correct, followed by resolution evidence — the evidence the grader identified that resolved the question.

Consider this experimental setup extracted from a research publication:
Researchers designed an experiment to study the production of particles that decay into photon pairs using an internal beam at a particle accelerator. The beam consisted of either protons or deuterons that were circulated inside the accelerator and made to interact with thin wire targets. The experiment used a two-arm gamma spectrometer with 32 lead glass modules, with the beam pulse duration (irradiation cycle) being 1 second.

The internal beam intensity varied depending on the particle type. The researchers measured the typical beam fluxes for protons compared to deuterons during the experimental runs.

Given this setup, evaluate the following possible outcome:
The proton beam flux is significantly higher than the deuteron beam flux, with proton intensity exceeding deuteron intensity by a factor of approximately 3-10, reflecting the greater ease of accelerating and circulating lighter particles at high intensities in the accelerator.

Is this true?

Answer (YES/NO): NO